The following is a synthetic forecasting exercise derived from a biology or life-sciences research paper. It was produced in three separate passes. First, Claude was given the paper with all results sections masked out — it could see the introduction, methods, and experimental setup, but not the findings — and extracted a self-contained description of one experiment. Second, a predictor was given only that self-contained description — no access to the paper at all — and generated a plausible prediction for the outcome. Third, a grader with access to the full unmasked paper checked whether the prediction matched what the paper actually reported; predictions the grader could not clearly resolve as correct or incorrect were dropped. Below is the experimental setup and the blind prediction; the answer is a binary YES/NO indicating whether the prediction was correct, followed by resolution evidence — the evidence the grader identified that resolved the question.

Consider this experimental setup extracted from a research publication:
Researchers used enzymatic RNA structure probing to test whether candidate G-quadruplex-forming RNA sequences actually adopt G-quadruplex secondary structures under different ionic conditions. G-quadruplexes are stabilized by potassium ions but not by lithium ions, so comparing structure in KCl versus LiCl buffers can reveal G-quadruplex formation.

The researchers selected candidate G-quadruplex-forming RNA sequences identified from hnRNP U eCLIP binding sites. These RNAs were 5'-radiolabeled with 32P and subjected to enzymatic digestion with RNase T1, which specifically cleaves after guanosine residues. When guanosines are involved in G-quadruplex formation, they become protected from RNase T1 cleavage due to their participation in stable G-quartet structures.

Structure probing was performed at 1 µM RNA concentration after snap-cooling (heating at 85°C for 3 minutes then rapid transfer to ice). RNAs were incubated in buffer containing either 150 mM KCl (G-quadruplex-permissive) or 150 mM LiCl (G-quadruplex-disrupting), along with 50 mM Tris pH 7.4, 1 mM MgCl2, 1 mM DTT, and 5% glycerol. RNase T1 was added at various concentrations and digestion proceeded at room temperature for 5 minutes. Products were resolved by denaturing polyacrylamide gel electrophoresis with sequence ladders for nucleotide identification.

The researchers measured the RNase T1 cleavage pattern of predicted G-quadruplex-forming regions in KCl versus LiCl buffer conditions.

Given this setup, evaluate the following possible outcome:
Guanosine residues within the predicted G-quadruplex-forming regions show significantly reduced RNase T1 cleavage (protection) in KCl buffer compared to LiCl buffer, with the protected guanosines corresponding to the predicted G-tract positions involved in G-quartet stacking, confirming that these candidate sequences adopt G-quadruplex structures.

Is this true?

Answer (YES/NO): YES